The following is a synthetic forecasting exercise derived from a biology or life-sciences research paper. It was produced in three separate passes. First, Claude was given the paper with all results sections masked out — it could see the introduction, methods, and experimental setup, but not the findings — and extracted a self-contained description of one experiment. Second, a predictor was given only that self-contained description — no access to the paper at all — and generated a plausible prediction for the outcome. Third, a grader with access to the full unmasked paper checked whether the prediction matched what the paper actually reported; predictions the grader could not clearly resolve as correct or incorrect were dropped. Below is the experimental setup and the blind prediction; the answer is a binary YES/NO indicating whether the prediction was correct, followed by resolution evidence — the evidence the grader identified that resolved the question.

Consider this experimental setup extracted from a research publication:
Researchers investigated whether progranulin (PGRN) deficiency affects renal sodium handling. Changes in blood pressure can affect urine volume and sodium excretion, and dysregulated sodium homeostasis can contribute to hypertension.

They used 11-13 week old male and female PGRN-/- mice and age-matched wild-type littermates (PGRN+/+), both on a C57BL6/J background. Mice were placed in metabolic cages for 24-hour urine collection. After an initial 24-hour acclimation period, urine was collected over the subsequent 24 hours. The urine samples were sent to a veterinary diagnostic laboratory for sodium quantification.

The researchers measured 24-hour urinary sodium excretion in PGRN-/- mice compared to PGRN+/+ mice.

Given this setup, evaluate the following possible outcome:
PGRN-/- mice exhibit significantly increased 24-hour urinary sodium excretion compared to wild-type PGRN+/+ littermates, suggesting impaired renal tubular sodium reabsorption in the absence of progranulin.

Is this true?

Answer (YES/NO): YES